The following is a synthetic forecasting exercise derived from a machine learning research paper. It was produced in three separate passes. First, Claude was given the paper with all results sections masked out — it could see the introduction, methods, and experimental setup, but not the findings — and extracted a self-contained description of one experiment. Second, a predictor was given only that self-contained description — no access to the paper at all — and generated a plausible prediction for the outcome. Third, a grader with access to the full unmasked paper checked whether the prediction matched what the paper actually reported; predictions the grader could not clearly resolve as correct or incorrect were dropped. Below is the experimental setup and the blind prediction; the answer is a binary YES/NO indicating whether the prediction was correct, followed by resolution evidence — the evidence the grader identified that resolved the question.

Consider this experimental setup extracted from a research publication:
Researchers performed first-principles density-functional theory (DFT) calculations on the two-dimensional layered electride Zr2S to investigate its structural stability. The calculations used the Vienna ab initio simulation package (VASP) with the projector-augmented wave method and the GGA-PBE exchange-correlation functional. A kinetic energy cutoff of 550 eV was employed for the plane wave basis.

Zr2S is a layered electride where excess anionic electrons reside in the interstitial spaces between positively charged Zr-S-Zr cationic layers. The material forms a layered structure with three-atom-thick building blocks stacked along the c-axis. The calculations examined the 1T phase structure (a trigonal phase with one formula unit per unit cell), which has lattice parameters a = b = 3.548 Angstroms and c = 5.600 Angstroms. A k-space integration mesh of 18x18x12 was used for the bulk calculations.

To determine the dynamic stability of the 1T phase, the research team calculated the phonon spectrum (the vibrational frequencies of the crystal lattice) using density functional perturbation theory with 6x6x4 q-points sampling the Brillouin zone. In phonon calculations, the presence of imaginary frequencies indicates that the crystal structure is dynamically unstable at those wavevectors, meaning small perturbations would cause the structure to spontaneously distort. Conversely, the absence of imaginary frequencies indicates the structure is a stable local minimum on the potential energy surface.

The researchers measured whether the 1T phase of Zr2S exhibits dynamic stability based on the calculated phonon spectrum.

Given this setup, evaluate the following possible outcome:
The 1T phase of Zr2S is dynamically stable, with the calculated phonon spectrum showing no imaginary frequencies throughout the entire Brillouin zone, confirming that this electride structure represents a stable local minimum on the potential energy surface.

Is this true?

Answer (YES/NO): YES